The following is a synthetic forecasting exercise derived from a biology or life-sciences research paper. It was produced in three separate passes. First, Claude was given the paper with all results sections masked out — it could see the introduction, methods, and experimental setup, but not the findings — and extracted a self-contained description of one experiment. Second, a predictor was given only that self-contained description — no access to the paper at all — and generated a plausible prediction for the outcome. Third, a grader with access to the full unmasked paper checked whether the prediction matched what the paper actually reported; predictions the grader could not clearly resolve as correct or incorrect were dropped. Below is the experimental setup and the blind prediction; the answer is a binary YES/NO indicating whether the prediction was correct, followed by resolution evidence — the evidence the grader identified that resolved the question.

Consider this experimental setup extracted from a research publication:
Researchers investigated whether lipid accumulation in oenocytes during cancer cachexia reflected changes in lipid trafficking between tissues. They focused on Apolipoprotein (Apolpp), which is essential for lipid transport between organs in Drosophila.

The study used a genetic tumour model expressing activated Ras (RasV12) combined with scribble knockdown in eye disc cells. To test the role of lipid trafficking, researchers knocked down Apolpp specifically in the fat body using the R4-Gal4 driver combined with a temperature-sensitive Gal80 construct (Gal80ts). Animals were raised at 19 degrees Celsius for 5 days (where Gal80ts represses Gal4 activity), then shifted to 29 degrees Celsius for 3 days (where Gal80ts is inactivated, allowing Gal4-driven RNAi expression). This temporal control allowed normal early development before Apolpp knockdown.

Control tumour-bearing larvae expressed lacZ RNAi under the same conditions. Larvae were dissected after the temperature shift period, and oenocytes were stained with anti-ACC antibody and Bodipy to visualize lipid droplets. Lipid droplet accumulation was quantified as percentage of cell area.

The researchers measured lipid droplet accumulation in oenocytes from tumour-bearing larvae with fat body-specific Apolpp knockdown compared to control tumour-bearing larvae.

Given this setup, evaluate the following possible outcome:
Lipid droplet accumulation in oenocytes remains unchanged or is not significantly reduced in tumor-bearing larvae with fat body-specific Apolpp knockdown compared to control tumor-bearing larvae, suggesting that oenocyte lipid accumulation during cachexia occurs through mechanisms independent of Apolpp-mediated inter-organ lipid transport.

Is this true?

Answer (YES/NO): NO